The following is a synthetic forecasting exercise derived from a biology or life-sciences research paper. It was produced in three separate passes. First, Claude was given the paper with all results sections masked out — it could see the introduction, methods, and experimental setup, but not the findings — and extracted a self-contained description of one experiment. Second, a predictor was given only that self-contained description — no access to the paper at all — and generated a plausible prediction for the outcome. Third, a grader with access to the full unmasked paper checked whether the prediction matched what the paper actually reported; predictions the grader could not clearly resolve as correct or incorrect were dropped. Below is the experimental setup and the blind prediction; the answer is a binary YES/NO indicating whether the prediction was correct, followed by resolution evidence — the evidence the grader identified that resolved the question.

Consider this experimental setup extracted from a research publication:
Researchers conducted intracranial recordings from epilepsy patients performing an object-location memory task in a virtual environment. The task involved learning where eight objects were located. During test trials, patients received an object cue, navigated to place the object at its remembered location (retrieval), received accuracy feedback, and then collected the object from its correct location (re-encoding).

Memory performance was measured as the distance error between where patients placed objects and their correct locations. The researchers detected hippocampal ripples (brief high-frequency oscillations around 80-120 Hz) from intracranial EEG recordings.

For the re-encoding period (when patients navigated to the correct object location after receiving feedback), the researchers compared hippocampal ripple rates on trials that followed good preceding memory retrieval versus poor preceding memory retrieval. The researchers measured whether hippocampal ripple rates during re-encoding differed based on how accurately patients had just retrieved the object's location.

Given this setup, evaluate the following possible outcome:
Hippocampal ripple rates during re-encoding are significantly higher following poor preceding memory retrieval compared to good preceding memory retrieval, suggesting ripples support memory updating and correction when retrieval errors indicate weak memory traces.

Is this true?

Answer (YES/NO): YES